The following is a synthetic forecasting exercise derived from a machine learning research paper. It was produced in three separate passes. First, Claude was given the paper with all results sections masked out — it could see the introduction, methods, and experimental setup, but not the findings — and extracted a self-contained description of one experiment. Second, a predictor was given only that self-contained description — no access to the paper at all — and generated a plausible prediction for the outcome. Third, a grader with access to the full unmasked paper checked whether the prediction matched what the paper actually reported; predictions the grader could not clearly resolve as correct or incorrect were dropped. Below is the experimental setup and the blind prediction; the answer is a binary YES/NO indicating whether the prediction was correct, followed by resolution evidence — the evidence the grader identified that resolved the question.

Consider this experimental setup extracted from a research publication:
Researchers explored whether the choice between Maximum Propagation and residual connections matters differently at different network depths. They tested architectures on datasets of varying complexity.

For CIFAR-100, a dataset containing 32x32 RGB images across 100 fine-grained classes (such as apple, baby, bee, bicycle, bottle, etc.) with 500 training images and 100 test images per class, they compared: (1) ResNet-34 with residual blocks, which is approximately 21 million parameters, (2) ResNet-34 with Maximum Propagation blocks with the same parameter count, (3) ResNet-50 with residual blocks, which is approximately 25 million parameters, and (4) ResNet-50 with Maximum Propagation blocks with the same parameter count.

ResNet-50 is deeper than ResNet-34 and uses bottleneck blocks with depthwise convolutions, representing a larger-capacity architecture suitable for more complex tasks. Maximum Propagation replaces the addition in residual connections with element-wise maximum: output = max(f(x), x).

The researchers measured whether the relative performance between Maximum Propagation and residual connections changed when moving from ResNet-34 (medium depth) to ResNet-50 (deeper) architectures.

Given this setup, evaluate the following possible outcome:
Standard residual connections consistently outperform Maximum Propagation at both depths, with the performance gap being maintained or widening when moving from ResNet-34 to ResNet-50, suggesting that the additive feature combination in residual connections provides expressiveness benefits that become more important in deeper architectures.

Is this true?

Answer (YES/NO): NO